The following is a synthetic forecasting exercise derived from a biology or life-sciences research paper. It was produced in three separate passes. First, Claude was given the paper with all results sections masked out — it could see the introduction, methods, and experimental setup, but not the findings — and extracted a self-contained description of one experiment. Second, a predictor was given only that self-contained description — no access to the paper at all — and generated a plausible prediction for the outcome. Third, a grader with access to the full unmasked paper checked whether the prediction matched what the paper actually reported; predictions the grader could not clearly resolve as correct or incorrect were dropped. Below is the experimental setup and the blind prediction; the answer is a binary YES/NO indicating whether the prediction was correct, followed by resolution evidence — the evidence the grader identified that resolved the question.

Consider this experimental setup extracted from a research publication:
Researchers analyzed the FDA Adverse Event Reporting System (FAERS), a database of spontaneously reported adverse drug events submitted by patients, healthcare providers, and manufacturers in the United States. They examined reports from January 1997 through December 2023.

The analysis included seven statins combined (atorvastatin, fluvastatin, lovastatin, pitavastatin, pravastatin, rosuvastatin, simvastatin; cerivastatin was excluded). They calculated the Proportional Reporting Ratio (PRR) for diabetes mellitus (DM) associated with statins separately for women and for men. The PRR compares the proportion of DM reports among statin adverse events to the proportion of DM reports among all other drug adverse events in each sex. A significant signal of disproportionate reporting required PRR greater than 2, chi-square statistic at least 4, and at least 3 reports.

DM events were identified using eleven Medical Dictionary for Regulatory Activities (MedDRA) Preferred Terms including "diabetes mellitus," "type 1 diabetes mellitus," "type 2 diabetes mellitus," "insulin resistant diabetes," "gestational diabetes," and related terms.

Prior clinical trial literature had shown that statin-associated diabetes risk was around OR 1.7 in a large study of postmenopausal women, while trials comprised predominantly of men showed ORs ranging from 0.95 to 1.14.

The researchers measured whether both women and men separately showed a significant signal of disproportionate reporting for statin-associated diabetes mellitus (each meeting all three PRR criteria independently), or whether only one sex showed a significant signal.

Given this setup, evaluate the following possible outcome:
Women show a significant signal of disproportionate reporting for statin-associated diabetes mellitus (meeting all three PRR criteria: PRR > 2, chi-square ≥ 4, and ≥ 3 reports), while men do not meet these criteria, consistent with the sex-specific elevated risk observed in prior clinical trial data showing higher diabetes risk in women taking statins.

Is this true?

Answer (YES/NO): NO